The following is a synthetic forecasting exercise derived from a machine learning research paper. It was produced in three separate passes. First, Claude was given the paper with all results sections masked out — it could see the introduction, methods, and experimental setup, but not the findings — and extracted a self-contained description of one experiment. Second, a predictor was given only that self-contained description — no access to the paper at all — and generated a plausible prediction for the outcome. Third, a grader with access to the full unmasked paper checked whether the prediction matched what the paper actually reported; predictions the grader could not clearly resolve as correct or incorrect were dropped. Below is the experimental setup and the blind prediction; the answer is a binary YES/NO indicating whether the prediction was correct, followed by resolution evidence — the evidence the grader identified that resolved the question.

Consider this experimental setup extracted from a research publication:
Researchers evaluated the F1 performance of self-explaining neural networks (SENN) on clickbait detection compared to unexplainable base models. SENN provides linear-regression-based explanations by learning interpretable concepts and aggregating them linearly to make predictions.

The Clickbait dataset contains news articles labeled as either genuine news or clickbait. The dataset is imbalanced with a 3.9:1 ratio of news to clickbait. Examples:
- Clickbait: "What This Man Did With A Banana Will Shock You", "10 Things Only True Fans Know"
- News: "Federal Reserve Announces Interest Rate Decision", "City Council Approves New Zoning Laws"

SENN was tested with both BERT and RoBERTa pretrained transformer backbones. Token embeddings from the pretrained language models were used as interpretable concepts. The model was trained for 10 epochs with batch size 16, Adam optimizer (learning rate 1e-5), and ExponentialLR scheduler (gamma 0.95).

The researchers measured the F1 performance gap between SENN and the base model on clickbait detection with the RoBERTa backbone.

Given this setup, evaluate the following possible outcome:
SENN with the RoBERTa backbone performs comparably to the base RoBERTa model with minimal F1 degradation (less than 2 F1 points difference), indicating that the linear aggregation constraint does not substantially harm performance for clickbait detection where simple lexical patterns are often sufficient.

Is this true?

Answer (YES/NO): NO